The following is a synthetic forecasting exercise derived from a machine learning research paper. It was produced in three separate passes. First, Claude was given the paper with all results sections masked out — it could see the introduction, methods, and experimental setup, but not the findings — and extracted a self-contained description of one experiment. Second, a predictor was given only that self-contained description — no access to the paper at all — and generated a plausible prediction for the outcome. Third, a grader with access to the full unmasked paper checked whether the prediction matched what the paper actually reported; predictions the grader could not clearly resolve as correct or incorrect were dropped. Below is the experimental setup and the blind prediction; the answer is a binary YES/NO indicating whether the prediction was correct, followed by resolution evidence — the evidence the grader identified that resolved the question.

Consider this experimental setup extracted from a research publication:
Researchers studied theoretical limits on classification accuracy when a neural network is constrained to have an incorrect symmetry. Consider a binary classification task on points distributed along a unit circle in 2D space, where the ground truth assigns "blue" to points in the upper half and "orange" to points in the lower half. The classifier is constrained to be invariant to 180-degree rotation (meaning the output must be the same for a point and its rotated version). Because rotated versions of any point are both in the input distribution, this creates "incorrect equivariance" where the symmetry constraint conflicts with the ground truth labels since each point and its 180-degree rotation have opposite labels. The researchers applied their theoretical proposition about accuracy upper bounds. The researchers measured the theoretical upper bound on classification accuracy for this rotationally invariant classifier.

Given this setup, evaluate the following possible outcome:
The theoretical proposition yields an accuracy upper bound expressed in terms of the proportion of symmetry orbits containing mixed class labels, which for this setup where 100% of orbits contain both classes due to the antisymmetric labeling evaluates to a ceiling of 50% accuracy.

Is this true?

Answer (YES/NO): YES